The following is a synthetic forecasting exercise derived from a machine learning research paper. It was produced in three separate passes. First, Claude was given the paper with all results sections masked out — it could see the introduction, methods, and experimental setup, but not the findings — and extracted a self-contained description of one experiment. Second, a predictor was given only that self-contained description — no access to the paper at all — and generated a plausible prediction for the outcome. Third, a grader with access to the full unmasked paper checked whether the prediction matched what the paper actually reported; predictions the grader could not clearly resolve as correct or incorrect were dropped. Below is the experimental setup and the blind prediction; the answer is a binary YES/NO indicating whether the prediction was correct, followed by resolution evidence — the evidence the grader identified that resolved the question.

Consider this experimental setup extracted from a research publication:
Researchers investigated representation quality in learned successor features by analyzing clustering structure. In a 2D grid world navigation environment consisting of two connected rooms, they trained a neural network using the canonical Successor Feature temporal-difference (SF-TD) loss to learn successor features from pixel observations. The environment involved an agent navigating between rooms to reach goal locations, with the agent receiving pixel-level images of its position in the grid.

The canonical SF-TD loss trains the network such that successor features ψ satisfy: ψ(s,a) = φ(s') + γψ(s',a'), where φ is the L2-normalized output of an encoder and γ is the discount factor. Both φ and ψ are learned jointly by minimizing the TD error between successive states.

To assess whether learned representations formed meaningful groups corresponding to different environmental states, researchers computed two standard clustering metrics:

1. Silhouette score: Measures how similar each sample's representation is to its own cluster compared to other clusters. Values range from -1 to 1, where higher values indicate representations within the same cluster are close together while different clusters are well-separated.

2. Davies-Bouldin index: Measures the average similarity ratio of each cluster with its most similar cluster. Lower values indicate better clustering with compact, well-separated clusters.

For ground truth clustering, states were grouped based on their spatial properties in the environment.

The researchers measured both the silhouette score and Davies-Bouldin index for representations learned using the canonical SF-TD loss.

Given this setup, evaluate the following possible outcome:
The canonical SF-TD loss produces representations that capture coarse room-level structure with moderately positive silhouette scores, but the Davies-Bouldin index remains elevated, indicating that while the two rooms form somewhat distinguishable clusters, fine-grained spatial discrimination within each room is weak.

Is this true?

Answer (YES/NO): NO